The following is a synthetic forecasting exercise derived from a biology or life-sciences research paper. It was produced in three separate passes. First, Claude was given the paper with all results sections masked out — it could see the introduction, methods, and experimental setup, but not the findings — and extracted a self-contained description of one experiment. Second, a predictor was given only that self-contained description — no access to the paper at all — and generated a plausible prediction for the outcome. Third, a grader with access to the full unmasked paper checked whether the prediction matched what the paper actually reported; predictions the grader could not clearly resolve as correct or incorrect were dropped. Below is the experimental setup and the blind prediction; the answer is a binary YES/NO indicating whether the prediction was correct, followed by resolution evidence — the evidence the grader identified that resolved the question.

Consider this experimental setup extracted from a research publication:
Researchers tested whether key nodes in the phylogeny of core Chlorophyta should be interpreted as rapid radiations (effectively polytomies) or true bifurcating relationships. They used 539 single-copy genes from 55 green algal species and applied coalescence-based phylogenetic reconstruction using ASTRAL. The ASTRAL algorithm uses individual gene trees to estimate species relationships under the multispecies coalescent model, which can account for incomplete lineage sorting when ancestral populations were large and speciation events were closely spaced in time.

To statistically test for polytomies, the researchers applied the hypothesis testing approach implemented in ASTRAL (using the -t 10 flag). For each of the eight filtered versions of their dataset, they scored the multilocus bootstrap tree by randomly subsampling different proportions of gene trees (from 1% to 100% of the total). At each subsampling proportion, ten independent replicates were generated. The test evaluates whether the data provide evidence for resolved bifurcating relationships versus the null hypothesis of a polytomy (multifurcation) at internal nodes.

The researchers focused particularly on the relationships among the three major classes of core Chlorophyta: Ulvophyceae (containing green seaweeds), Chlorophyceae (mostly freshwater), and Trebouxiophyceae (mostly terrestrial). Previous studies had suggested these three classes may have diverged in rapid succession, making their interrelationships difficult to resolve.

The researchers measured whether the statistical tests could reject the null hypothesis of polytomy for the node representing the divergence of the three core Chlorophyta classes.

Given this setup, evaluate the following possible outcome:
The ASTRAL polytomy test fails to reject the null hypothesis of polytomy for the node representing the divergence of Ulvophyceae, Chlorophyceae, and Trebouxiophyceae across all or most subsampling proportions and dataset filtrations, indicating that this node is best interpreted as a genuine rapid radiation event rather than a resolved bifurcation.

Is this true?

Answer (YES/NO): NO